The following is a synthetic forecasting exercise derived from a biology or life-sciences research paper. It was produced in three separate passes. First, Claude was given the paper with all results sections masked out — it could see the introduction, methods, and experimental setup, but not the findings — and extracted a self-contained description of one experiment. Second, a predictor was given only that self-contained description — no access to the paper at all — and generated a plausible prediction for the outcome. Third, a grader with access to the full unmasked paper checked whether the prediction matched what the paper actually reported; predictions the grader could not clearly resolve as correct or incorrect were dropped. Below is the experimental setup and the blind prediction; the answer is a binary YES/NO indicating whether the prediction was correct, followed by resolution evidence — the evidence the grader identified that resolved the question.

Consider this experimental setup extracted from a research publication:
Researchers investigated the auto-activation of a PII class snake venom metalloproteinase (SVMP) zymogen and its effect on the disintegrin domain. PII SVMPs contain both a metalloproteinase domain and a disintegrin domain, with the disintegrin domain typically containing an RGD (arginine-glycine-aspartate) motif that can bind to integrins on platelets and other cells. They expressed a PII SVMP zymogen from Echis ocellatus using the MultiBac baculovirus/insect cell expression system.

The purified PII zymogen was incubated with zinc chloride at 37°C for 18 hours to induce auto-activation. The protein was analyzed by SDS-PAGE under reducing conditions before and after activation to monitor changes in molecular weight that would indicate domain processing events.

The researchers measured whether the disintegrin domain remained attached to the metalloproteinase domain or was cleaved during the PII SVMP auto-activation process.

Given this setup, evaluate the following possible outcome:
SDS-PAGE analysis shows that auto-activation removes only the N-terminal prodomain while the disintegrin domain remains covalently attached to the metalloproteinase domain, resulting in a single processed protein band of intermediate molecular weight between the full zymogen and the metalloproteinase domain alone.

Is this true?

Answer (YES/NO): NO